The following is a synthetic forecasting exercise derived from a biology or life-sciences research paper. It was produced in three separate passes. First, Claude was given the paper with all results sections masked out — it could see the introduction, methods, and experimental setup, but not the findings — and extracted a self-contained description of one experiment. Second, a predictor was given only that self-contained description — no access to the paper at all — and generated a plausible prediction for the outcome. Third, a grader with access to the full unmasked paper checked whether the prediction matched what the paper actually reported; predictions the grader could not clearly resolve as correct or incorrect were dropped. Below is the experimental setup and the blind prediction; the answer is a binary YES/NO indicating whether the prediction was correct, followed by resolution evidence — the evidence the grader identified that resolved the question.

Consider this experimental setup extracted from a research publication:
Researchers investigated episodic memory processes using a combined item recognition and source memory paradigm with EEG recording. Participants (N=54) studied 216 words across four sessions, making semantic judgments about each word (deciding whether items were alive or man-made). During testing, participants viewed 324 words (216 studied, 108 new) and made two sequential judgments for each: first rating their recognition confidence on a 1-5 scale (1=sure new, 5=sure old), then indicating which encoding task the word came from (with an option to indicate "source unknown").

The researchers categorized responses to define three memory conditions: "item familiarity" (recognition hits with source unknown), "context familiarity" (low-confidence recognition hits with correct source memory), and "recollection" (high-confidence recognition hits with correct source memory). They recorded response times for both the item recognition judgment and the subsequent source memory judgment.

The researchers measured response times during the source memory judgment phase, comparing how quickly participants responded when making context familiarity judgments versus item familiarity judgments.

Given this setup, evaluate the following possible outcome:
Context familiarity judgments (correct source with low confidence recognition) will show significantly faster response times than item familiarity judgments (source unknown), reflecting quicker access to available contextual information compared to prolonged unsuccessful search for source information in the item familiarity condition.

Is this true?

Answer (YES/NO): YES